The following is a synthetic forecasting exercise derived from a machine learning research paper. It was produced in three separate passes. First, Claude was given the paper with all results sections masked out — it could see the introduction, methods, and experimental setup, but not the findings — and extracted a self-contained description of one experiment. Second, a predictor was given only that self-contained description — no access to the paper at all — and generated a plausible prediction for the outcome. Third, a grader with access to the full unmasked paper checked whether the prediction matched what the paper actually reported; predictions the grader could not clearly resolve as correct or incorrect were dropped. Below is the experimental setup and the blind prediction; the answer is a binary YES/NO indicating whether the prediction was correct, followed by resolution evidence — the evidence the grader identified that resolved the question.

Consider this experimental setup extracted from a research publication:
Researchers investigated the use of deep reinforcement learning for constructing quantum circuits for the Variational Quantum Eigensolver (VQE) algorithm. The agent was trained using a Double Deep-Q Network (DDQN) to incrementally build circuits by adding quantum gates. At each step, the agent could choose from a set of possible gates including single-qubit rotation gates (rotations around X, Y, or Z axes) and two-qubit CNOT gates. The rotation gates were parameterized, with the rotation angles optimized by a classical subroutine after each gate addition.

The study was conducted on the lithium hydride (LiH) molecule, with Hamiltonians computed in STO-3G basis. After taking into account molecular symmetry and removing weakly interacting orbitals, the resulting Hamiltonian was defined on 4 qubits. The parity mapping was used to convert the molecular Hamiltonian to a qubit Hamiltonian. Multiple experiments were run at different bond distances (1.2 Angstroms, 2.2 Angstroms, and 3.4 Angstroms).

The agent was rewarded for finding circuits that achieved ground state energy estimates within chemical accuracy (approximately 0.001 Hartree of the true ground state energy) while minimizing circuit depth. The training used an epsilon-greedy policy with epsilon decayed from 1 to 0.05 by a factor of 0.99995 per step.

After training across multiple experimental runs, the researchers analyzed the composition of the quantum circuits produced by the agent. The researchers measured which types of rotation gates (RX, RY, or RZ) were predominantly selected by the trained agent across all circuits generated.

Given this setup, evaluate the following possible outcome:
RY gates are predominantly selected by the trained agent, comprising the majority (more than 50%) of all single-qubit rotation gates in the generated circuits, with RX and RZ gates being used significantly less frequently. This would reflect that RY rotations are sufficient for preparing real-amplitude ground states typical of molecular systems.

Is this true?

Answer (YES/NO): YES